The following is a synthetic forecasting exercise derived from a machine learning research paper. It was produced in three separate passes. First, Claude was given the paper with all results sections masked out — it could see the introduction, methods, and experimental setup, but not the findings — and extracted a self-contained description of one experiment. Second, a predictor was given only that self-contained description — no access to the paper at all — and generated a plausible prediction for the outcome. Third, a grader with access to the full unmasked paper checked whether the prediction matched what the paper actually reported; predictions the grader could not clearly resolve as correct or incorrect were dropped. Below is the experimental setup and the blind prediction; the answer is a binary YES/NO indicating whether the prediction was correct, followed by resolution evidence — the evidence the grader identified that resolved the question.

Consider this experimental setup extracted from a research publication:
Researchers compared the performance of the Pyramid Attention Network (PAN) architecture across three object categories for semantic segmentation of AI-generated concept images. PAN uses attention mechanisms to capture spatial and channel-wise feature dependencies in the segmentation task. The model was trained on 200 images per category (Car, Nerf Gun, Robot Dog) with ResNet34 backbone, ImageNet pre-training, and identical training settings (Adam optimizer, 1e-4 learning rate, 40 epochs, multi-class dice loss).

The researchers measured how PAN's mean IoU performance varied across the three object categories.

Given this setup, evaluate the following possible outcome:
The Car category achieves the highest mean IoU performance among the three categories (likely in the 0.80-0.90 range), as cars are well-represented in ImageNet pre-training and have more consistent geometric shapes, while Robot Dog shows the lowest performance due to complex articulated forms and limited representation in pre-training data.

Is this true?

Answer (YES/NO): NO